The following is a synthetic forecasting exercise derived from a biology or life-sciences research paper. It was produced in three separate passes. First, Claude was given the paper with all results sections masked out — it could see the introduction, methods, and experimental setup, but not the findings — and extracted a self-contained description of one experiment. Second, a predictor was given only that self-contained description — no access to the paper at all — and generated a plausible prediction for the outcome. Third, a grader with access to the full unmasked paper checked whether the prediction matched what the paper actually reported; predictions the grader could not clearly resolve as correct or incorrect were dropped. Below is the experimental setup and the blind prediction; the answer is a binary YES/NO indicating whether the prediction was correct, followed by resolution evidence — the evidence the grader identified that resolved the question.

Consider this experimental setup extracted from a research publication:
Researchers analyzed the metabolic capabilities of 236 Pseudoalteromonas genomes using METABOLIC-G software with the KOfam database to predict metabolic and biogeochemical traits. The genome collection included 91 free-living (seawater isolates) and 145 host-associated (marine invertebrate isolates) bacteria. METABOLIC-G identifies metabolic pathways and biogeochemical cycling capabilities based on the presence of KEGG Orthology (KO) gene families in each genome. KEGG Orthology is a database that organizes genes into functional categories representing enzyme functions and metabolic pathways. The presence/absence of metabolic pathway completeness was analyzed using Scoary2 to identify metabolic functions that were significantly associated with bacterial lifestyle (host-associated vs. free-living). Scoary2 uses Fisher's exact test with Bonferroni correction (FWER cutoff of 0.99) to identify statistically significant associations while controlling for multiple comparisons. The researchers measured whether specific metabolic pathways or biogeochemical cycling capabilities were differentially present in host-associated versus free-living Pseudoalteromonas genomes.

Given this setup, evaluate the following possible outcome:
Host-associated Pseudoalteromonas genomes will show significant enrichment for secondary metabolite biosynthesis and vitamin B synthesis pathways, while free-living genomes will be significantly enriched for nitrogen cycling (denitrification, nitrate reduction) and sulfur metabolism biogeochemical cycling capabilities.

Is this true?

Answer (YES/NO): NO